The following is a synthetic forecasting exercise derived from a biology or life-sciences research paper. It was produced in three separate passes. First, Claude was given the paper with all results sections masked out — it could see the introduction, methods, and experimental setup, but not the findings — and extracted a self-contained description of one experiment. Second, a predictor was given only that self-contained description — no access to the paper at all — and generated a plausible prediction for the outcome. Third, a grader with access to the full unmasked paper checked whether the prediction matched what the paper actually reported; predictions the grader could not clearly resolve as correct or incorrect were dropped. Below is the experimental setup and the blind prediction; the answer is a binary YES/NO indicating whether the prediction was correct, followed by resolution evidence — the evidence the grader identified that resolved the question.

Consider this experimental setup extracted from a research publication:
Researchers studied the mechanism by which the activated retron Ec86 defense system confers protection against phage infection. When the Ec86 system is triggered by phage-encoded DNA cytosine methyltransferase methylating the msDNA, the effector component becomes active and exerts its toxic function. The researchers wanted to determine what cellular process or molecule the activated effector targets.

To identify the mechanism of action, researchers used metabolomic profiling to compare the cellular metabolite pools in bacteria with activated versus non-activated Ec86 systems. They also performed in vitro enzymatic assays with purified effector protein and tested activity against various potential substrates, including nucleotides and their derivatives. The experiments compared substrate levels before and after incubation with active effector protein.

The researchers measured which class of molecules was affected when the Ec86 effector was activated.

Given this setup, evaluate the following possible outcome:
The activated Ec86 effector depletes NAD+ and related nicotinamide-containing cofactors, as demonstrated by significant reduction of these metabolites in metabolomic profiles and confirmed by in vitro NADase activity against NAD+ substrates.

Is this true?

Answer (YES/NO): NO